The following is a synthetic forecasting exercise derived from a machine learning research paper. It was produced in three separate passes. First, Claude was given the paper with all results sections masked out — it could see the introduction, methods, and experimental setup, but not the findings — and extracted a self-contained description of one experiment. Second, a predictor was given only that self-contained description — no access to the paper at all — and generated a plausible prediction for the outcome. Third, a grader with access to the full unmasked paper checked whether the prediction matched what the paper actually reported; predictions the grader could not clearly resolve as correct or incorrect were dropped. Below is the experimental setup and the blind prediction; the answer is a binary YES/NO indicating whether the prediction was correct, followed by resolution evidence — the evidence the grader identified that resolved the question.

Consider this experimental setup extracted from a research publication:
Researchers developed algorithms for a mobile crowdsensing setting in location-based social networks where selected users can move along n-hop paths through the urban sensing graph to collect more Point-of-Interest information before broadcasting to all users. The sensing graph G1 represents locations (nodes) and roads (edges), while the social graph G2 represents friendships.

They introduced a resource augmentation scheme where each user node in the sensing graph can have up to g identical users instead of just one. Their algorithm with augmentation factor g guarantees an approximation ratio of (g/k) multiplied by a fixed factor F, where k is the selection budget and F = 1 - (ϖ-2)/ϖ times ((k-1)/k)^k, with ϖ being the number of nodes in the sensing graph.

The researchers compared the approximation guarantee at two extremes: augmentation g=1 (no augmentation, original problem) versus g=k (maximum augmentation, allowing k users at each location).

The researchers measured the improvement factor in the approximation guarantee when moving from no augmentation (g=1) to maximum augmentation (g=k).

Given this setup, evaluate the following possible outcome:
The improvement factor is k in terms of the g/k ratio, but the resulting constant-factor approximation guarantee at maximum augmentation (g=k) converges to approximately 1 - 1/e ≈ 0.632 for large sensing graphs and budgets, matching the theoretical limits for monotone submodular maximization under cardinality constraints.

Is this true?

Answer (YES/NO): YES